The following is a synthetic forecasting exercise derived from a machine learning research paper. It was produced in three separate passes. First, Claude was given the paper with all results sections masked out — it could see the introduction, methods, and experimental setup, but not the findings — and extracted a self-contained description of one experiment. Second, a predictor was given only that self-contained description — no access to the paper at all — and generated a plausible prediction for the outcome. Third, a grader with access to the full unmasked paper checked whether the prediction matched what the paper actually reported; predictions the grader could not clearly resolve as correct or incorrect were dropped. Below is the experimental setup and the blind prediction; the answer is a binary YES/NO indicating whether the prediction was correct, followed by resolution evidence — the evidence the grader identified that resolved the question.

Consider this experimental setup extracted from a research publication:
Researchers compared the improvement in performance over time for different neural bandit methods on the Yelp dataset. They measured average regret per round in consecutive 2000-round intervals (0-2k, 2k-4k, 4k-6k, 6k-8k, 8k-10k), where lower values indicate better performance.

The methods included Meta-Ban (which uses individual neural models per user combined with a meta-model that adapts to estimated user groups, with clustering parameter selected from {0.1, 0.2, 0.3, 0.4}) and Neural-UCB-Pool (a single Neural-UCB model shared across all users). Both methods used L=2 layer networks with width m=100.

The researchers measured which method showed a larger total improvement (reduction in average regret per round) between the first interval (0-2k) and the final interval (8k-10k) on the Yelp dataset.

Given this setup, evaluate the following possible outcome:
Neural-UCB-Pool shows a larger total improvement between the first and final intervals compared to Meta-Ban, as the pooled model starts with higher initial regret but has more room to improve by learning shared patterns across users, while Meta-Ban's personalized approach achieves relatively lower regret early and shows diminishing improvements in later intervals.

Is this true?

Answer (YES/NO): NO